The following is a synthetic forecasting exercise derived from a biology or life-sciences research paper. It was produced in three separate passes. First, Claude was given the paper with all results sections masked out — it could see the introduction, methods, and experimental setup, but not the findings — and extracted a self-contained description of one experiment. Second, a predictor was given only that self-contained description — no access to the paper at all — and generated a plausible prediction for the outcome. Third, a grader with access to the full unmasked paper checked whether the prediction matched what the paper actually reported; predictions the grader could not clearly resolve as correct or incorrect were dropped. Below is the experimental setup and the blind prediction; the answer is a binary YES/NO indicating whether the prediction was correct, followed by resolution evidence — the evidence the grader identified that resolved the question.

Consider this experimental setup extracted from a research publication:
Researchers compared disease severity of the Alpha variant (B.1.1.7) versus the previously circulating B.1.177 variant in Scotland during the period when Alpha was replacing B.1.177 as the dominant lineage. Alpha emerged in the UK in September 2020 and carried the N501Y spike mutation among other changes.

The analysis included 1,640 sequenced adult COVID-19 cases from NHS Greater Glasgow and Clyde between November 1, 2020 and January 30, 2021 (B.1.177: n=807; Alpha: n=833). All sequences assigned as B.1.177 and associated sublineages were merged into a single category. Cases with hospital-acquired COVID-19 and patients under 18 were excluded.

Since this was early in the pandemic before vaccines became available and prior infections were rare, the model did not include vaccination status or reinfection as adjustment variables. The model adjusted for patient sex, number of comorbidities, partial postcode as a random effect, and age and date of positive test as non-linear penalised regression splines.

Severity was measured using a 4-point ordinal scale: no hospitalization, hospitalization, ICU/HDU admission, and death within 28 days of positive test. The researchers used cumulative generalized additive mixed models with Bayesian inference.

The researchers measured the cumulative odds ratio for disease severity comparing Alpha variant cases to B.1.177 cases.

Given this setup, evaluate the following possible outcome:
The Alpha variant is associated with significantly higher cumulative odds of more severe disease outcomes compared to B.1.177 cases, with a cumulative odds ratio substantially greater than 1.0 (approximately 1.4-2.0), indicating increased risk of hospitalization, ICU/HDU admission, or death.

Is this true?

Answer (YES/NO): YES